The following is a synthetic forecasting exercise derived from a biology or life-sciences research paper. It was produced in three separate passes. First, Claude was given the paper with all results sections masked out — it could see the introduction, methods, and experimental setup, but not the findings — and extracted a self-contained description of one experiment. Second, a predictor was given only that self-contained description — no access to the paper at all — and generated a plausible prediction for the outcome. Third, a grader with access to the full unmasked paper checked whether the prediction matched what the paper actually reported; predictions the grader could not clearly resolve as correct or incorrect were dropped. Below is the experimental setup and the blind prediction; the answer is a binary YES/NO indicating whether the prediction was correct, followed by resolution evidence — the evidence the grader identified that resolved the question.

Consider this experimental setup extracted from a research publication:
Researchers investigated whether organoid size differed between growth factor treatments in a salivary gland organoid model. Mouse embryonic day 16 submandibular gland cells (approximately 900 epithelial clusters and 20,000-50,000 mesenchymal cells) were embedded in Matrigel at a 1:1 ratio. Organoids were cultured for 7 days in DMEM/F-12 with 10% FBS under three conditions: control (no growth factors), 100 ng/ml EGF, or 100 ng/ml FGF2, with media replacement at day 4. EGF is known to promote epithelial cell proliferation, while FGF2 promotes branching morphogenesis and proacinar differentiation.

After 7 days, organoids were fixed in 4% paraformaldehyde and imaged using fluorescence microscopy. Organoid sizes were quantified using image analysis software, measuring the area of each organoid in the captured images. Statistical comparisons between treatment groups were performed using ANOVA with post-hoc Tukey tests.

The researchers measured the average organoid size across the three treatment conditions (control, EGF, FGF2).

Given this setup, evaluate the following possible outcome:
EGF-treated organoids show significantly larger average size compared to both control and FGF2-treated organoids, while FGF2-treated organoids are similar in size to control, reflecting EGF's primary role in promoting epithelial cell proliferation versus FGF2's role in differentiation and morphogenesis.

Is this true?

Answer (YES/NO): NO